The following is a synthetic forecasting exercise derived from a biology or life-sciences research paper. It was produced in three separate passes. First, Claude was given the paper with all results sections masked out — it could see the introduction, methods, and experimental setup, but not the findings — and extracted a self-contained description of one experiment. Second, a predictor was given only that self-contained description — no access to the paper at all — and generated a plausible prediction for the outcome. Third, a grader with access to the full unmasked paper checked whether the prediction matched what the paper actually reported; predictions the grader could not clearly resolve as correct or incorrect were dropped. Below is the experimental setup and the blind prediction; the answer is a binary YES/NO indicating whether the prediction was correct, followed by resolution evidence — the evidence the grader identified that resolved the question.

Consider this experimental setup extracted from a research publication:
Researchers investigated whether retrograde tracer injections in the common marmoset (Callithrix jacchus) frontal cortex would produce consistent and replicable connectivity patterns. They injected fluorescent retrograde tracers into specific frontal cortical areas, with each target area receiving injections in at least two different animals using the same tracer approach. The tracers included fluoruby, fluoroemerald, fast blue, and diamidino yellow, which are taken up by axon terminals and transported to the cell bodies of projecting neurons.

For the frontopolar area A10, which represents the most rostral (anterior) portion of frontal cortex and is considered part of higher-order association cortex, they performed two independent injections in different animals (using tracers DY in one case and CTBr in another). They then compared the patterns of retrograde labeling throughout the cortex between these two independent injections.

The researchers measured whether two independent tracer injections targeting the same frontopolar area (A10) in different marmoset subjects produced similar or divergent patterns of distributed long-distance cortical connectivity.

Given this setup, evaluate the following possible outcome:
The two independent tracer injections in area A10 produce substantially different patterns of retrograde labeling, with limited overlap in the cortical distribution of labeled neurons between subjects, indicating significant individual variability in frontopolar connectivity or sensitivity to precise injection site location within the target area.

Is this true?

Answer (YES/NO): NO